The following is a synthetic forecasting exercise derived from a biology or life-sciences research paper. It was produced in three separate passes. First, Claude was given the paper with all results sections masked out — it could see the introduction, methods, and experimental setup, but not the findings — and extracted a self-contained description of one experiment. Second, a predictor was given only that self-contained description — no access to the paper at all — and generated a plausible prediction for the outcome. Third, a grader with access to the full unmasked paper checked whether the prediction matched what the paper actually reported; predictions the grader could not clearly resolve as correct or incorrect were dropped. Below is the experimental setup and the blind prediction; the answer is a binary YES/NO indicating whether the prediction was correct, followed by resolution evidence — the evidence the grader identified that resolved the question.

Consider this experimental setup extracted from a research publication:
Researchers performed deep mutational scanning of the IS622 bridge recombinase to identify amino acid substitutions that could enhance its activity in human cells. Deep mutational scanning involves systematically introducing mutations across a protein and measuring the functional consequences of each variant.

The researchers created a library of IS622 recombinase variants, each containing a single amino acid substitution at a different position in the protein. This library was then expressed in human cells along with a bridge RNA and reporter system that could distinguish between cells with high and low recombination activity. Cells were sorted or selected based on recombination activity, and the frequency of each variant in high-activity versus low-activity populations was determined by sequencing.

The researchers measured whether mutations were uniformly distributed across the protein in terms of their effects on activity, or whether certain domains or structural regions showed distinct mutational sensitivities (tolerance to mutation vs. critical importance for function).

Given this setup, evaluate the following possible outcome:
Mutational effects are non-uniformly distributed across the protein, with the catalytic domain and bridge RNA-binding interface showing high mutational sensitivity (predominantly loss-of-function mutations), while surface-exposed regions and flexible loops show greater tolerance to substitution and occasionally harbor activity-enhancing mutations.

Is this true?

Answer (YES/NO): NO